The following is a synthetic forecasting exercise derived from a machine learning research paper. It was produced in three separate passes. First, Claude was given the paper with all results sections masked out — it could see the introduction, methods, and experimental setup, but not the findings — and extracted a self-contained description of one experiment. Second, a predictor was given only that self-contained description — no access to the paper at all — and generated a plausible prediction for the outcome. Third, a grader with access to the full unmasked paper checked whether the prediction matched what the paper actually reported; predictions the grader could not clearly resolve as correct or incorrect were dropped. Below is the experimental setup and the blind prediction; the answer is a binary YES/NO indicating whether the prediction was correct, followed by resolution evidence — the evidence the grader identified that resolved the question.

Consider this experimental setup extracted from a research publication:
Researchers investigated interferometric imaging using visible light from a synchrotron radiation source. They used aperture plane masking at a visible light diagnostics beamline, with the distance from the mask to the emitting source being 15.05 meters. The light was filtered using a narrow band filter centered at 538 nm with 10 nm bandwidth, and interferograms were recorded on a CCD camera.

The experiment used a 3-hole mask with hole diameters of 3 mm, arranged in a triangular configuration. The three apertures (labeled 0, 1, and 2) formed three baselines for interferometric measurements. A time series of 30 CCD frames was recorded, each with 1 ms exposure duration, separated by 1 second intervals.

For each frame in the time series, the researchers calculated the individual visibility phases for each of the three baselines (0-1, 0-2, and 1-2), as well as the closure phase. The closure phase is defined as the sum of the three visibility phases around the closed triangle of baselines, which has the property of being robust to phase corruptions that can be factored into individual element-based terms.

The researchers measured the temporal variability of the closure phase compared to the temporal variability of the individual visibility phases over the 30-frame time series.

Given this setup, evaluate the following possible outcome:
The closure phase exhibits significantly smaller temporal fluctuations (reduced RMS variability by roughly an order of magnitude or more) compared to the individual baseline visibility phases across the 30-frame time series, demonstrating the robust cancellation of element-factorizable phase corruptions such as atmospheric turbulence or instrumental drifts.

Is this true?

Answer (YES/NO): YES